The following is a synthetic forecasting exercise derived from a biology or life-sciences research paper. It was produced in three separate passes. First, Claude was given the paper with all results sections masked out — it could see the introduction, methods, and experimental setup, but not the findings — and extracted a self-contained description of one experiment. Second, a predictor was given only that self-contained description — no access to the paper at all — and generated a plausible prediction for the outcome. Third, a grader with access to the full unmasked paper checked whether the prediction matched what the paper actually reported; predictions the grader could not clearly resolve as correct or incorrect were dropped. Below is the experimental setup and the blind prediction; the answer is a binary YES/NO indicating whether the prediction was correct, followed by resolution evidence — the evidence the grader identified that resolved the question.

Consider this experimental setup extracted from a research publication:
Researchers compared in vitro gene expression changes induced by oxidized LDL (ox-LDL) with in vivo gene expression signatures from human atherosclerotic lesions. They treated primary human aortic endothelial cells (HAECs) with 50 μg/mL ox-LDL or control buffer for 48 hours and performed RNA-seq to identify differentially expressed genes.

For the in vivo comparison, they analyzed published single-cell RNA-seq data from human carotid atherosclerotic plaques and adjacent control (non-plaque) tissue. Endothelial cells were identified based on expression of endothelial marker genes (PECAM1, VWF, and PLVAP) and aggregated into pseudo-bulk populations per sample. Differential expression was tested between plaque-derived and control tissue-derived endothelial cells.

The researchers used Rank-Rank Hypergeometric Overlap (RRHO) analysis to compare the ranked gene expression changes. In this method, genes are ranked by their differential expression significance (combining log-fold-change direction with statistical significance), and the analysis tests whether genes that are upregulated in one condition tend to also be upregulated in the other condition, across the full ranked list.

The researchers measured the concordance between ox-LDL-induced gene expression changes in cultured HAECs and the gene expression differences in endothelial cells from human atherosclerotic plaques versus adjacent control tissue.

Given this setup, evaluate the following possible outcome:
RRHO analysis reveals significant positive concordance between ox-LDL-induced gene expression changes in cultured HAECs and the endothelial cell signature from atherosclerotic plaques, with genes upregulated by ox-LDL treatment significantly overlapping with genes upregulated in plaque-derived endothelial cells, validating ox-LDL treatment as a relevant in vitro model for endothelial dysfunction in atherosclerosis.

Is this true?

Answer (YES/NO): NO